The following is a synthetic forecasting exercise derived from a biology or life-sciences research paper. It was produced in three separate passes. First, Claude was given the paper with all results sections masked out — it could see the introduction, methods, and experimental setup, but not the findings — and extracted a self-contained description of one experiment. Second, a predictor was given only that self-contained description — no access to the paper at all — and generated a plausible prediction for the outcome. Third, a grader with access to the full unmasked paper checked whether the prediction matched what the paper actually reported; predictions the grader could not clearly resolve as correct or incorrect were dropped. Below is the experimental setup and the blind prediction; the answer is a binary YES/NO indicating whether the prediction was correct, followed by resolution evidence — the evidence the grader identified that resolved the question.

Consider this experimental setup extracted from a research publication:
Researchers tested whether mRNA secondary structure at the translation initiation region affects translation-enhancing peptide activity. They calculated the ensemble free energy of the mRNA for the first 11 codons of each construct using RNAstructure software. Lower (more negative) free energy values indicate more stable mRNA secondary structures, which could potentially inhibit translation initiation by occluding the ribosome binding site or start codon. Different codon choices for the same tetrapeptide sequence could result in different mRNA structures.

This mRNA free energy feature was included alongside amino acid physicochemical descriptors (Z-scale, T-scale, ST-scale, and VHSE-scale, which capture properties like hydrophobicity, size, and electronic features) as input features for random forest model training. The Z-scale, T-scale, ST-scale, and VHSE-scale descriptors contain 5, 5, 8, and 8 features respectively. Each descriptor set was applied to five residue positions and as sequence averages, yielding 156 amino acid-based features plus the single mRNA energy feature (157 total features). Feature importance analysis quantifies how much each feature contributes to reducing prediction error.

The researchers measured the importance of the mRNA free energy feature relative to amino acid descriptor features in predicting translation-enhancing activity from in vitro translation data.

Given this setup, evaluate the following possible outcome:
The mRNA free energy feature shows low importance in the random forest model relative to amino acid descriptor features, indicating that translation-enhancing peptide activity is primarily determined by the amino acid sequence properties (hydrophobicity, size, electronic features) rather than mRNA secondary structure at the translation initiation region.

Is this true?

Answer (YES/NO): NO